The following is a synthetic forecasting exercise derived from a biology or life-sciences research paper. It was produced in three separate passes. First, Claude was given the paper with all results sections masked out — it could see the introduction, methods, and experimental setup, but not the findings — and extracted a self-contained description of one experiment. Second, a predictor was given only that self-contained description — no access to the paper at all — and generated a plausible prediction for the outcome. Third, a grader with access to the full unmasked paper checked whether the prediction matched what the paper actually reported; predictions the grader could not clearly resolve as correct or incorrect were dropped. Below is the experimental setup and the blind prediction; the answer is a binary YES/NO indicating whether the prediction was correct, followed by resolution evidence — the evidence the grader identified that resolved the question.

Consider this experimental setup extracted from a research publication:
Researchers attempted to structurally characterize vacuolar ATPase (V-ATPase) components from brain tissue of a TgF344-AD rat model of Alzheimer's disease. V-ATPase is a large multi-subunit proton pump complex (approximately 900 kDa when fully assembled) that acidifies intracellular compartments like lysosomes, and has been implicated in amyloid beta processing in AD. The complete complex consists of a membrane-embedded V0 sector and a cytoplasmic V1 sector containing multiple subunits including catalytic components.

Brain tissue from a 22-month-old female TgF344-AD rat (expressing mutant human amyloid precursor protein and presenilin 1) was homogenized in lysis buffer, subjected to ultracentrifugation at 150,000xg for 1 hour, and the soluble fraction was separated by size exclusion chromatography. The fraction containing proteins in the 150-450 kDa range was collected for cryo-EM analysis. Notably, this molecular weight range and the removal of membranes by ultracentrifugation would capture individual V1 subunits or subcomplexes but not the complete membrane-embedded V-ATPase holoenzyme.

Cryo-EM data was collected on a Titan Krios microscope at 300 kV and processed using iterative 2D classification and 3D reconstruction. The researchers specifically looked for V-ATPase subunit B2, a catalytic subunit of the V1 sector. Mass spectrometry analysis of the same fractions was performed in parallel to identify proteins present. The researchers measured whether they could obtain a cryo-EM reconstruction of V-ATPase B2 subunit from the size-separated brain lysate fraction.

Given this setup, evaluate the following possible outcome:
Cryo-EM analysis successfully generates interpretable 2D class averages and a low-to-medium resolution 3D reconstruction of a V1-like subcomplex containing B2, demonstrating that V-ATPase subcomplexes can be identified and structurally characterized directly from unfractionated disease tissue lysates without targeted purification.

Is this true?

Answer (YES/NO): YES